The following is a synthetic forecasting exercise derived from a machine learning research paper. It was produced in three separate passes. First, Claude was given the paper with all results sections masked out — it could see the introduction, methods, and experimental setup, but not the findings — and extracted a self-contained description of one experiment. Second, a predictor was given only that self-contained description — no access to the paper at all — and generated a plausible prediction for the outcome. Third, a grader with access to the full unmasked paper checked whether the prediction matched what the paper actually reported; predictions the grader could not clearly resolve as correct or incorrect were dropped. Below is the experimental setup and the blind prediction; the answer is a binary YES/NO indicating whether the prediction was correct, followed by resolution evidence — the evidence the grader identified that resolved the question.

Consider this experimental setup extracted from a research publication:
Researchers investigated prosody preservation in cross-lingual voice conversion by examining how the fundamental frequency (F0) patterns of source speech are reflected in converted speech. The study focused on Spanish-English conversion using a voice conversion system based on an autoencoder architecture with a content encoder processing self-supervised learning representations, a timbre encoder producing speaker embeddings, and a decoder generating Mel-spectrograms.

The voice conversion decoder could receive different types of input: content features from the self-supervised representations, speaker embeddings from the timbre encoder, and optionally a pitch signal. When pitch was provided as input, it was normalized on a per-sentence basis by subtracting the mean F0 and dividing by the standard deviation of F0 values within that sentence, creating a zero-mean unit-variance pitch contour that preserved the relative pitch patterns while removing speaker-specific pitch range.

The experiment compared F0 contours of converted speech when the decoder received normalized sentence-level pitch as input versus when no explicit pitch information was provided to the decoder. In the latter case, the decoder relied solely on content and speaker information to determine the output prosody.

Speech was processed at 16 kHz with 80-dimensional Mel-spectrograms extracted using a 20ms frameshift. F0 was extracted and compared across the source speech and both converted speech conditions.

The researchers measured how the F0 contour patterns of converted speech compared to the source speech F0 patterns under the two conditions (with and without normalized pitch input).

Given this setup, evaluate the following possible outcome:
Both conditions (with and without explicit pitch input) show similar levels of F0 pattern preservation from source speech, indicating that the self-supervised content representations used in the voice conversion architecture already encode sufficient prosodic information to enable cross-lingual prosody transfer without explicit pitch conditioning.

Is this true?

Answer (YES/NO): NO